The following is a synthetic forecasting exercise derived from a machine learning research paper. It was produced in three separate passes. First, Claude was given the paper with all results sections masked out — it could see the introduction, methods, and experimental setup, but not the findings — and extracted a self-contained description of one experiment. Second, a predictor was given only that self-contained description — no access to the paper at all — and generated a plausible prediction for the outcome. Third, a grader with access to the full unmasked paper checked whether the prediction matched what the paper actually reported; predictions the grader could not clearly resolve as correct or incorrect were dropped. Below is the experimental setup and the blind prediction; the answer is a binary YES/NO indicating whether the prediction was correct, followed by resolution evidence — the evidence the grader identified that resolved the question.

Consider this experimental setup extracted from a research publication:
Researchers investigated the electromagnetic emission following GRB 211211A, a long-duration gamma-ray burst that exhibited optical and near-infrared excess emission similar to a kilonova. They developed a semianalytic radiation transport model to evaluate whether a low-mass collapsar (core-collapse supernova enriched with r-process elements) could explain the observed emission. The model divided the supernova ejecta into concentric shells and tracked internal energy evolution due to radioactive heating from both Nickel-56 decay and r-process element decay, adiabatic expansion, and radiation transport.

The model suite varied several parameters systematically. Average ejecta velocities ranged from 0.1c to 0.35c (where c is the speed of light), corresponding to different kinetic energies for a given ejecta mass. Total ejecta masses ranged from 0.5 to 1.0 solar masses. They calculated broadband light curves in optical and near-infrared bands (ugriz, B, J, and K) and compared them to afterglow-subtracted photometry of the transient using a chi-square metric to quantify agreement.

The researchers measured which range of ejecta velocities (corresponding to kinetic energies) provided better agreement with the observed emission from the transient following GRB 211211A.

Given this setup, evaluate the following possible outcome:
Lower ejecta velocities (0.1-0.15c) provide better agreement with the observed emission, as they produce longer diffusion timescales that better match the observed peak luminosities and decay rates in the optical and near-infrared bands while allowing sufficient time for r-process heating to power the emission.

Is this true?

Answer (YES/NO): NO